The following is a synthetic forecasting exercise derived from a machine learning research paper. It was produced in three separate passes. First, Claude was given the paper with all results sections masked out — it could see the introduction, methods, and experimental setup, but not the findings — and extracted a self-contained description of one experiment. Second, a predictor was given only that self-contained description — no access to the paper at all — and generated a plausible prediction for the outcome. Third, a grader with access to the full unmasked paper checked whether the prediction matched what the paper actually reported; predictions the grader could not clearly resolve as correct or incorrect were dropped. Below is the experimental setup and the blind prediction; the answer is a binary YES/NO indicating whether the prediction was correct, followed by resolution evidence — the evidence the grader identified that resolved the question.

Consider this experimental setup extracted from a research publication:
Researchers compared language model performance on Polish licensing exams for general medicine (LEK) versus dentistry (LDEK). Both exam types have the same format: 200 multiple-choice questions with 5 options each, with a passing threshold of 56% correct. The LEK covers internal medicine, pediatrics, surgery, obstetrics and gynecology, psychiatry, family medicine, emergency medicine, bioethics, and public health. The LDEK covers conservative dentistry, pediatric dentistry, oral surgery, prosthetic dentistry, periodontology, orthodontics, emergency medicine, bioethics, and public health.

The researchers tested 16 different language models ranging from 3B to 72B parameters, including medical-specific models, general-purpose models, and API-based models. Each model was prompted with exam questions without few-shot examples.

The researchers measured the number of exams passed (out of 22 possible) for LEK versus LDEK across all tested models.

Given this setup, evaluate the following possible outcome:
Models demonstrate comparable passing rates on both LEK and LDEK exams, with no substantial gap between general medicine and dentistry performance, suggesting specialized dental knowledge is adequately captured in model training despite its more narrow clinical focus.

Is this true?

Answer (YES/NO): NO